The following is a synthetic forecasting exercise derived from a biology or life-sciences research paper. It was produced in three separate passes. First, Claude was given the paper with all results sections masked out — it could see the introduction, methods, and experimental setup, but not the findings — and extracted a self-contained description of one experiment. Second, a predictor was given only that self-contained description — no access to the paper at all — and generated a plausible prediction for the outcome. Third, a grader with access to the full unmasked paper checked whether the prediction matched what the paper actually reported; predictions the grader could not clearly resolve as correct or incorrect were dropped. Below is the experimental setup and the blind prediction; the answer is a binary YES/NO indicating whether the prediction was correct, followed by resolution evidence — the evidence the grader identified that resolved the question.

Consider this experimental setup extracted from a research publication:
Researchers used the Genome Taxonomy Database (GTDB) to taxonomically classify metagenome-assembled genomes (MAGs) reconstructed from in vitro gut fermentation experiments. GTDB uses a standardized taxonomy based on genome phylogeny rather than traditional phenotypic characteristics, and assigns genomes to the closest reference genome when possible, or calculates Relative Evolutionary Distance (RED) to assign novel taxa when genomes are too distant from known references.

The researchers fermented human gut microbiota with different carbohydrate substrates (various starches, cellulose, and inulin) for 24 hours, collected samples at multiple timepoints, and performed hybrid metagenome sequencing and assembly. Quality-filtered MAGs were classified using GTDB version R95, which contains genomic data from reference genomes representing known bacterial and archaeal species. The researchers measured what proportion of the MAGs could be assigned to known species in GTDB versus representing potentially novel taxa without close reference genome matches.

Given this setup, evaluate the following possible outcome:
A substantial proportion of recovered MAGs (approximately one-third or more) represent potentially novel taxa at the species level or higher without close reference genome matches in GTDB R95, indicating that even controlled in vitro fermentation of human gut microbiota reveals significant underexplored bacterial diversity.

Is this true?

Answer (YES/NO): NO